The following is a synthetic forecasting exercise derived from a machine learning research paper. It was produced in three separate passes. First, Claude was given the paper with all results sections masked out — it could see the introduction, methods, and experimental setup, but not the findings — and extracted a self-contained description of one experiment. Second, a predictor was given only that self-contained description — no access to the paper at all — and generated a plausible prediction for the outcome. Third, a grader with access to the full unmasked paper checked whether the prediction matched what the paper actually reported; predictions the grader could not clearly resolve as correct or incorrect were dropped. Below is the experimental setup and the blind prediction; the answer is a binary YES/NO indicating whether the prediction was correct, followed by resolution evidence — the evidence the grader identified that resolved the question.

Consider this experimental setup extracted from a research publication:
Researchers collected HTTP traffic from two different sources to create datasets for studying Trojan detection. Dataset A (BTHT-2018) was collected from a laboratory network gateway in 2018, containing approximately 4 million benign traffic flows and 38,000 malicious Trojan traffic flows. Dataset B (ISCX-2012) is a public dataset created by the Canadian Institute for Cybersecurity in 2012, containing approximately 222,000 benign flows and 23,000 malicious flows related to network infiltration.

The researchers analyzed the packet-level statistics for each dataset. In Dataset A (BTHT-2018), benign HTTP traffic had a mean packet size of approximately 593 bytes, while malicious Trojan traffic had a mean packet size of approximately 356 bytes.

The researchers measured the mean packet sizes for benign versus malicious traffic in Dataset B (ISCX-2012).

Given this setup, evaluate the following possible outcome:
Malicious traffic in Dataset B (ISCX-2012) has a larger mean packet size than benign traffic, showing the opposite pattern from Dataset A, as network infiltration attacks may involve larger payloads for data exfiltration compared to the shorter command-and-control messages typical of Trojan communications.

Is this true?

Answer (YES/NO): YES